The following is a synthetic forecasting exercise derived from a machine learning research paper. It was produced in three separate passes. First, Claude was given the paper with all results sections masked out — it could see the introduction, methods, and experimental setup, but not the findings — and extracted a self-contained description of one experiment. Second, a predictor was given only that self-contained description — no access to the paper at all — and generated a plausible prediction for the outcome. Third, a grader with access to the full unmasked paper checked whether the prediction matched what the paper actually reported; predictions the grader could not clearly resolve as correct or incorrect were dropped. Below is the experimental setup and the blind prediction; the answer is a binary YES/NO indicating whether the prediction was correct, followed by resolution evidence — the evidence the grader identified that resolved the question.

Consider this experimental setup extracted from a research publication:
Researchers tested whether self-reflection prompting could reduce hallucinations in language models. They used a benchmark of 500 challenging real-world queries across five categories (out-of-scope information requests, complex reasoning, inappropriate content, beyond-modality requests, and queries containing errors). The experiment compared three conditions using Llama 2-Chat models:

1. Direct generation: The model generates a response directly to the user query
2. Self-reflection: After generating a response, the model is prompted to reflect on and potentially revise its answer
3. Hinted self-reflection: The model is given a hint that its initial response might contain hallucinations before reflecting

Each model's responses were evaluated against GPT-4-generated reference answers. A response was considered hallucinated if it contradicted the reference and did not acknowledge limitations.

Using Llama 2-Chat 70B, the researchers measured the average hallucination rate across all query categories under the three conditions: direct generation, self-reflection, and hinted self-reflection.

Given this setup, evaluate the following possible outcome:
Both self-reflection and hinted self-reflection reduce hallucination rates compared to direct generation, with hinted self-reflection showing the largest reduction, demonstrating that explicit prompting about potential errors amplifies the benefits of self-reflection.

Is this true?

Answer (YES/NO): YES